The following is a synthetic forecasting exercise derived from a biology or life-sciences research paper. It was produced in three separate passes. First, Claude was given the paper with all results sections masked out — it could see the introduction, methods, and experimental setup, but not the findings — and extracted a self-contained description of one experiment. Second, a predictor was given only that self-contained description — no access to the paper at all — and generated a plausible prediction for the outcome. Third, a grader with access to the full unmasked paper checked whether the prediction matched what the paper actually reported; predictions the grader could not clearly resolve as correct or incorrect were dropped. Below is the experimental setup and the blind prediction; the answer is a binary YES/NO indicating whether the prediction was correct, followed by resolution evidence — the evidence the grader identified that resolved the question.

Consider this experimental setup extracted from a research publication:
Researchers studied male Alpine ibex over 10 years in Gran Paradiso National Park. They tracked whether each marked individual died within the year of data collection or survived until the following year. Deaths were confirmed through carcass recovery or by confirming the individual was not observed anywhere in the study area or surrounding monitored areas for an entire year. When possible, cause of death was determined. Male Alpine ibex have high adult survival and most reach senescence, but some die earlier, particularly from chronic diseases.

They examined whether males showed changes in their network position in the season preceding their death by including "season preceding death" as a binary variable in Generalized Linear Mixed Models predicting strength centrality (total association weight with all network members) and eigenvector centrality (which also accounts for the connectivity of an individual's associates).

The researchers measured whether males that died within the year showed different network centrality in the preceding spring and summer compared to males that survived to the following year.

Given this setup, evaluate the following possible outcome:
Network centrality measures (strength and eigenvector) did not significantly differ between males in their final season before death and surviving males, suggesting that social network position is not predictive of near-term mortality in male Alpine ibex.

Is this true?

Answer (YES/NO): NO